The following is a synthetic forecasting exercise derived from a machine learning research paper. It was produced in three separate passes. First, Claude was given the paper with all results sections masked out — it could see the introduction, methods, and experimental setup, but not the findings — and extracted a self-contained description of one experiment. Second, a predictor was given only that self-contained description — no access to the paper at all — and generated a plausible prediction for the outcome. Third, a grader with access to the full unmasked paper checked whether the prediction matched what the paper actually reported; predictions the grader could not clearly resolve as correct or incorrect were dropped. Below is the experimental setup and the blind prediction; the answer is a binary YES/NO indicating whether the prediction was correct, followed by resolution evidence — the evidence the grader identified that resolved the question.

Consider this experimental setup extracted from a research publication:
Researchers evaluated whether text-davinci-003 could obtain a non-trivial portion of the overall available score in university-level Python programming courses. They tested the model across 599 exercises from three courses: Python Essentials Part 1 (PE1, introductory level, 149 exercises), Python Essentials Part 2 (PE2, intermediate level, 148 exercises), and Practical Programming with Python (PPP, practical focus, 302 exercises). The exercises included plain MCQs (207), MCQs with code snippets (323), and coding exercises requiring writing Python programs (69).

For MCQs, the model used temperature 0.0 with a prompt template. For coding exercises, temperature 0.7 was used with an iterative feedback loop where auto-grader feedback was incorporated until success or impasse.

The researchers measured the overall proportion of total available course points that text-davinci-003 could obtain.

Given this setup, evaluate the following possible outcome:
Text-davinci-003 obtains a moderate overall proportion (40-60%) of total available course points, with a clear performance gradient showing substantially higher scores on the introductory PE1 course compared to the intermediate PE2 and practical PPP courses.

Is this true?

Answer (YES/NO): NO